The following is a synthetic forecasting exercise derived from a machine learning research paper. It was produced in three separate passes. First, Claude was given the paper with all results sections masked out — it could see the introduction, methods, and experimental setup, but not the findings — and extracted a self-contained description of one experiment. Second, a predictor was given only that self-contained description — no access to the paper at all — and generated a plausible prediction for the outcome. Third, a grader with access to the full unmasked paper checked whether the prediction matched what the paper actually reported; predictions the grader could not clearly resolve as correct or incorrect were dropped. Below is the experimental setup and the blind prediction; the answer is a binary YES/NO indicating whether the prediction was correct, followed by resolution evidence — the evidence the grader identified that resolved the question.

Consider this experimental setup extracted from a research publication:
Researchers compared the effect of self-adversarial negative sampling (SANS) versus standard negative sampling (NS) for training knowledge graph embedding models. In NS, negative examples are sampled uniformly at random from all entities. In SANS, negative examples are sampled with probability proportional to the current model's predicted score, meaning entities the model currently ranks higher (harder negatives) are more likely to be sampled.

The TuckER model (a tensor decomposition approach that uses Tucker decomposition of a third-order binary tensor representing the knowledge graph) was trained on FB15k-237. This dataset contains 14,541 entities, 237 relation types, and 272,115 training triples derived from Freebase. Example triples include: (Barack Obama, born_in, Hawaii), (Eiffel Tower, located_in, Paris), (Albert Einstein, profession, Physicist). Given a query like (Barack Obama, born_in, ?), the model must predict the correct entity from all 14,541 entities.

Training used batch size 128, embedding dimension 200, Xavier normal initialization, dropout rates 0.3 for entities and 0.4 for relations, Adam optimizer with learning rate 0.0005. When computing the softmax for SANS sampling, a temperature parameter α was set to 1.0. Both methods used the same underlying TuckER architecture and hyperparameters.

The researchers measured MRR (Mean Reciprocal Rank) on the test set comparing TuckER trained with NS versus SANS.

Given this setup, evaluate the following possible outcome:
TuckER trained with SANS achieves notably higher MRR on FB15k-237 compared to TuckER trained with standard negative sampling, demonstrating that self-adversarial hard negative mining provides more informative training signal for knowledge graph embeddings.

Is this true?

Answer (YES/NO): YES